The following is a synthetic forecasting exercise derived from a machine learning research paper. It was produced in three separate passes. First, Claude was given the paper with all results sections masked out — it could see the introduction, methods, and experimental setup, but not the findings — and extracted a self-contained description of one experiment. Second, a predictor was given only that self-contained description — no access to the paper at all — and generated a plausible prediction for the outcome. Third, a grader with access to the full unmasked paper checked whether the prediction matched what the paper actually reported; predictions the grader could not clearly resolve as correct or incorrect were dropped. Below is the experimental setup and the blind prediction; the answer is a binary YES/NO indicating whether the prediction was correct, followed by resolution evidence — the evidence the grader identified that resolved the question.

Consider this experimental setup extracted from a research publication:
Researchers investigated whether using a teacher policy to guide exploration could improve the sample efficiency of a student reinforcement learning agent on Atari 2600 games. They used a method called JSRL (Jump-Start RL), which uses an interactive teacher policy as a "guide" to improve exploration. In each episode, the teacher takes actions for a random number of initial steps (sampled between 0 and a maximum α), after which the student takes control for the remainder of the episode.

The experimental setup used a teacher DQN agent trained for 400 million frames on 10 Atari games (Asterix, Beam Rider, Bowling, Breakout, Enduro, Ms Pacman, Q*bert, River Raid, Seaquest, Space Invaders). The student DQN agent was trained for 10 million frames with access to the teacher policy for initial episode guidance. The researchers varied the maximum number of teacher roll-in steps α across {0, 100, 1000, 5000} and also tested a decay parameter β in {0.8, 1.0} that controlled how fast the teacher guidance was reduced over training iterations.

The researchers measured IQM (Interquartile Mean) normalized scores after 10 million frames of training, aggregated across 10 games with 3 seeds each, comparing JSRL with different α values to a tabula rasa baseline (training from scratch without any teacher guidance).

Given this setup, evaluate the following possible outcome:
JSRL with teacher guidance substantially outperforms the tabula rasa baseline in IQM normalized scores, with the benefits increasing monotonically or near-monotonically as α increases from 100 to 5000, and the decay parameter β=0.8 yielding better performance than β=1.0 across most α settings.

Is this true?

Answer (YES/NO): NO